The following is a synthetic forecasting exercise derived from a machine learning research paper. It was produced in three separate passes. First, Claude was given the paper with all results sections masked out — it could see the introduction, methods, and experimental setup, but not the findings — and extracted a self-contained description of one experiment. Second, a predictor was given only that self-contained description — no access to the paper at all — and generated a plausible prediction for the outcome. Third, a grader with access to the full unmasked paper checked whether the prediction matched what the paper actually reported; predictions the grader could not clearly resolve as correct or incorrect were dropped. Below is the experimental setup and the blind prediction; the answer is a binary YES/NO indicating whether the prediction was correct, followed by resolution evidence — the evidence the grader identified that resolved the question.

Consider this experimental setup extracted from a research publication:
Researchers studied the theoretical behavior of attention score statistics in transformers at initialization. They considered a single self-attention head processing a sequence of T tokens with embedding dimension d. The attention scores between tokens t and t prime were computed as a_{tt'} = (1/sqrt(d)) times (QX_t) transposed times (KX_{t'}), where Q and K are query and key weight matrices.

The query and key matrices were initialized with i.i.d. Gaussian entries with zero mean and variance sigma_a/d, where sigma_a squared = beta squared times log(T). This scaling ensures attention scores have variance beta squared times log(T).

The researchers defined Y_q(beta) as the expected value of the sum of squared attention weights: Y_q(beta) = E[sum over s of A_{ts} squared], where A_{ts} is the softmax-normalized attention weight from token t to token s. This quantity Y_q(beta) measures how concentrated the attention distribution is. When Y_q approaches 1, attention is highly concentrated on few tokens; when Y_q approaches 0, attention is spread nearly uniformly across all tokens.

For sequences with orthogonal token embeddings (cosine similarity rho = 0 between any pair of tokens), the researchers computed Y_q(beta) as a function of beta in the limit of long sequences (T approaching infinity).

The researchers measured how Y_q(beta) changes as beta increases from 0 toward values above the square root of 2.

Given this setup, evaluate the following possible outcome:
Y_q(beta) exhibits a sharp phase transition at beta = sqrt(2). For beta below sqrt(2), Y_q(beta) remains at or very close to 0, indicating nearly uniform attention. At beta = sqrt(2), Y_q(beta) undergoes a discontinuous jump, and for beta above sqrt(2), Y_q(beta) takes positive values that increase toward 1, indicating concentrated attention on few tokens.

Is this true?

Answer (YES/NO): NO